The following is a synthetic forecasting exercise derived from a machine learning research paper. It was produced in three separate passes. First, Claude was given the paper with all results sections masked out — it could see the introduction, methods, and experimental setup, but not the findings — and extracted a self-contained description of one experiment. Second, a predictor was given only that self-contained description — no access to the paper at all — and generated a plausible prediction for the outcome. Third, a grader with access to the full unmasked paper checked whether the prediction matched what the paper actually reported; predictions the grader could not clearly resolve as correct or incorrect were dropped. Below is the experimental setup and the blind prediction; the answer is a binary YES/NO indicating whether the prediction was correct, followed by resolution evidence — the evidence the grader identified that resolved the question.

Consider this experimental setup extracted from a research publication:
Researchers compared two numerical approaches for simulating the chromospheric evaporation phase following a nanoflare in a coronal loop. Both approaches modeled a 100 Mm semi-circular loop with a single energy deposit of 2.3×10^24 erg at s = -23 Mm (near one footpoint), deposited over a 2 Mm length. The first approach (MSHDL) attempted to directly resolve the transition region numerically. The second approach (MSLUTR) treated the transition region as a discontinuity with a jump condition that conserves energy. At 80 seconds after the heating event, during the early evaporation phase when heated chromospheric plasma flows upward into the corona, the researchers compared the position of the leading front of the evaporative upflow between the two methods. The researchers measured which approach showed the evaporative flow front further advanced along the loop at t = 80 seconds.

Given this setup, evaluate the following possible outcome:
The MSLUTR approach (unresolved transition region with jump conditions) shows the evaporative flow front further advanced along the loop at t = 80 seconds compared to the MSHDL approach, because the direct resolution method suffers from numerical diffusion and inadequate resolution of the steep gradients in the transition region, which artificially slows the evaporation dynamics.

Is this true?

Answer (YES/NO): YES